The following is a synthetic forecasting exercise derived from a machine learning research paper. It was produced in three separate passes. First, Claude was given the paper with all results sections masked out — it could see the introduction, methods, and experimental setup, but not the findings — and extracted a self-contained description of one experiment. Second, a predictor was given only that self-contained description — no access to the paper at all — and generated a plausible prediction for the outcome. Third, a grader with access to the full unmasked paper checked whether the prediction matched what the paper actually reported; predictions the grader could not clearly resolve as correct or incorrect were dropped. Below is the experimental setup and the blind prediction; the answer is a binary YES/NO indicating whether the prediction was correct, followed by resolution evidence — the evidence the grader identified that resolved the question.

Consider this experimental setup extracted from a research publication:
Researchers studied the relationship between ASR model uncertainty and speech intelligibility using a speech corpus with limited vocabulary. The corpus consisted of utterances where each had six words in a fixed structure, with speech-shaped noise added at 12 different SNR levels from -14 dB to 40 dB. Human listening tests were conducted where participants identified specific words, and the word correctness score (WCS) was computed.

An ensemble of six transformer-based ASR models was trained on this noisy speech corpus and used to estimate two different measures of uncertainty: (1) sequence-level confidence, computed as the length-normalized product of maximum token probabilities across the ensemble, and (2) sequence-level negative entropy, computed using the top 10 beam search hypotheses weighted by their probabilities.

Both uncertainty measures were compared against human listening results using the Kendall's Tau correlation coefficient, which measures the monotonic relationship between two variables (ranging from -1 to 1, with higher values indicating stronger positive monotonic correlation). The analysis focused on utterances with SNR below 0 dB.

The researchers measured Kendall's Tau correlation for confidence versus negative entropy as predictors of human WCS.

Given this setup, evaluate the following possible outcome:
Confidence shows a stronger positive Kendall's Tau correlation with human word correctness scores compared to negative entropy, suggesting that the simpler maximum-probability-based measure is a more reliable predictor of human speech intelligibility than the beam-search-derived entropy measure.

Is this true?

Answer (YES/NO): NO